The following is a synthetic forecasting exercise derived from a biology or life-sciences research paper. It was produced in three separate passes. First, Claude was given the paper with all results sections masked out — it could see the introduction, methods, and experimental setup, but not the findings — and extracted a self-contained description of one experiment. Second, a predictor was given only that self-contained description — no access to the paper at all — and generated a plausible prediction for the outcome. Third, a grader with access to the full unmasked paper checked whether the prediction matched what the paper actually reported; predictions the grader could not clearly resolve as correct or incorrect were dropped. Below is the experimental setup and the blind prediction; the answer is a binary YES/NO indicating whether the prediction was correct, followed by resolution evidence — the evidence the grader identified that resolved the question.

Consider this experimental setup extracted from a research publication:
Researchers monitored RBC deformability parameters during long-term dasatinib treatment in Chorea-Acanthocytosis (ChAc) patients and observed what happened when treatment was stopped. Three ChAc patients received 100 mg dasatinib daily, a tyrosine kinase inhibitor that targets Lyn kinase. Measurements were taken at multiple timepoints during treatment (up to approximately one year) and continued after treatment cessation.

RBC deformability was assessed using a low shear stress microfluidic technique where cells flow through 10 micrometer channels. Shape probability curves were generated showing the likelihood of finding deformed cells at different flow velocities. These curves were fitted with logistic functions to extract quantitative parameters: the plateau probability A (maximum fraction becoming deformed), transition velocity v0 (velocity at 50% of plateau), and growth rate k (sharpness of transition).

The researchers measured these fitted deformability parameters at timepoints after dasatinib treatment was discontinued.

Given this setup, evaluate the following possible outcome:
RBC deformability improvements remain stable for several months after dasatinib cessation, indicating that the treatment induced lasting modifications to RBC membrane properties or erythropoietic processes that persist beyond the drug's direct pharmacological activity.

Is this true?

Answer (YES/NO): NO